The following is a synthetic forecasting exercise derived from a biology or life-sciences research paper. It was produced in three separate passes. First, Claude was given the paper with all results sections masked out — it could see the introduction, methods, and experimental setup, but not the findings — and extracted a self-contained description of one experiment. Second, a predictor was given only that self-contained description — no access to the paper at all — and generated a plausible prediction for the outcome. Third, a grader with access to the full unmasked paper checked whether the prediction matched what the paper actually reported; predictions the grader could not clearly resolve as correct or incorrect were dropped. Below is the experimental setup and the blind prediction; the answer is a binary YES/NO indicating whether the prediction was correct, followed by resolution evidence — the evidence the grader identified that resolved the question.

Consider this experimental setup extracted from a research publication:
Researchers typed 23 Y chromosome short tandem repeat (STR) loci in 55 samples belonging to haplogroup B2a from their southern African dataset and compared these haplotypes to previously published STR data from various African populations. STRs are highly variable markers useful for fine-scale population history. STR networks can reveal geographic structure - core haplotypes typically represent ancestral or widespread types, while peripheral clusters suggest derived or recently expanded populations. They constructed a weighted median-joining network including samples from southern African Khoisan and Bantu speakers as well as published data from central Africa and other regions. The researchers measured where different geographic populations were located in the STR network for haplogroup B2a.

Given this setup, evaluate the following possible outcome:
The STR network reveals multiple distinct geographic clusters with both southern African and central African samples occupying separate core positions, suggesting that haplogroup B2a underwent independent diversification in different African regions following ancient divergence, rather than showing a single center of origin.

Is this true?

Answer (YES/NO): NO